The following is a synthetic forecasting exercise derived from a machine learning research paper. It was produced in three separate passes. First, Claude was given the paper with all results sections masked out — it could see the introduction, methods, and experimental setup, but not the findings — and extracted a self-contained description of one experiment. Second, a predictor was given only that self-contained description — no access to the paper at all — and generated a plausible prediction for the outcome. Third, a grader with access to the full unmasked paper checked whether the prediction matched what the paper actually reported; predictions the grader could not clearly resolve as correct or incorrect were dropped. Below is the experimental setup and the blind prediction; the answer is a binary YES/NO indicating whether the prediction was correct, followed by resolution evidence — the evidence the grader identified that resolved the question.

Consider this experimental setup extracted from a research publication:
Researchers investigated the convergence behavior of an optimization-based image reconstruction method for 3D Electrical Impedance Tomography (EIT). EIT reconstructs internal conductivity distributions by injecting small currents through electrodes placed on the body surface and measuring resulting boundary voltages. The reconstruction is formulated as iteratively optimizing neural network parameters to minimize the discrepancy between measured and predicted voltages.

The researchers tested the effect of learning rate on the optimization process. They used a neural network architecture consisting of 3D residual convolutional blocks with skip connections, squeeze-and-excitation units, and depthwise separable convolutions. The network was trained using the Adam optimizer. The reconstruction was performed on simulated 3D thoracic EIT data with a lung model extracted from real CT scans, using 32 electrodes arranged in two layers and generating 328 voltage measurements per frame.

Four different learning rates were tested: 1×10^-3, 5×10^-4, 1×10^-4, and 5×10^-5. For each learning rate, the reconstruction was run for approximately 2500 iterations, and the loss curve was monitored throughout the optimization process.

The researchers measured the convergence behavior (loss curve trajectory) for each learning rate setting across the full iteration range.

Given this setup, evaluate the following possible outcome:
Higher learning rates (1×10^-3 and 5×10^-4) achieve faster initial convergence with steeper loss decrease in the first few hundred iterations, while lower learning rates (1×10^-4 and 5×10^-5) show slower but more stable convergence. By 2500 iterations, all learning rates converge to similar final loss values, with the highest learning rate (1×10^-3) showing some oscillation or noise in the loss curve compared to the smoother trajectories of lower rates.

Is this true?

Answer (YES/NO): NO